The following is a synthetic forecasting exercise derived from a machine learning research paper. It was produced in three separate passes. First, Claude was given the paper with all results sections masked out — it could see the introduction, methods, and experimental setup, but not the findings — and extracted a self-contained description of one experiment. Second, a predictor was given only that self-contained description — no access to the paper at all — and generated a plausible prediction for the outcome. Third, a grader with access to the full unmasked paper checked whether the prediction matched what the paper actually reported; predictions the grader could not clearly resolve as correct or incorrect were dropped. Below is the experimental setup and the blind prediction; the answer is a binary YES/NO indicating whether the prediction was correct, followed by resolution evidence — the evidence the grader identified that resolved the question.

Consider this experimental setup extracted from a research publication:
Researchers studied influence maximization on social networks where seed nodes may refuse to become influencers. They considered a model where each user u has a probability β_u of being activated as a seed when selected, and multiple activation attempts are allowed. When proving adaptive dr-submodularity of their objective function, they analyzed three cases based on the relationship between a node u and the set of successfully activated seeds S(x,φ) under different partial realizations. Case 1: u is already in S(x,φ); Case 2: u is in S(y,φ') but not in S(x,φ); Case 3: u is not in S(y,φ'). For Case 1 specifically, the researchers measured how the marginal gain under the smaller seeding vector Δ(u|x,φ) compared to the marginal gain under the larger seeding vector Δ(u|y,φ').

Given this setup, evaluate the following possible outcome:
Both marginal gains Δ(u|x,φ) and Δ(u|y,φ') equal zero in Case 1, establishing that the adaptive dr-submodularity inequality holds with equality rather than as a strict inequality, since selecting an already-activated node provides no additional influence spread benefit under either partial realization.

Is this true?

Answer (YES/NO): YES